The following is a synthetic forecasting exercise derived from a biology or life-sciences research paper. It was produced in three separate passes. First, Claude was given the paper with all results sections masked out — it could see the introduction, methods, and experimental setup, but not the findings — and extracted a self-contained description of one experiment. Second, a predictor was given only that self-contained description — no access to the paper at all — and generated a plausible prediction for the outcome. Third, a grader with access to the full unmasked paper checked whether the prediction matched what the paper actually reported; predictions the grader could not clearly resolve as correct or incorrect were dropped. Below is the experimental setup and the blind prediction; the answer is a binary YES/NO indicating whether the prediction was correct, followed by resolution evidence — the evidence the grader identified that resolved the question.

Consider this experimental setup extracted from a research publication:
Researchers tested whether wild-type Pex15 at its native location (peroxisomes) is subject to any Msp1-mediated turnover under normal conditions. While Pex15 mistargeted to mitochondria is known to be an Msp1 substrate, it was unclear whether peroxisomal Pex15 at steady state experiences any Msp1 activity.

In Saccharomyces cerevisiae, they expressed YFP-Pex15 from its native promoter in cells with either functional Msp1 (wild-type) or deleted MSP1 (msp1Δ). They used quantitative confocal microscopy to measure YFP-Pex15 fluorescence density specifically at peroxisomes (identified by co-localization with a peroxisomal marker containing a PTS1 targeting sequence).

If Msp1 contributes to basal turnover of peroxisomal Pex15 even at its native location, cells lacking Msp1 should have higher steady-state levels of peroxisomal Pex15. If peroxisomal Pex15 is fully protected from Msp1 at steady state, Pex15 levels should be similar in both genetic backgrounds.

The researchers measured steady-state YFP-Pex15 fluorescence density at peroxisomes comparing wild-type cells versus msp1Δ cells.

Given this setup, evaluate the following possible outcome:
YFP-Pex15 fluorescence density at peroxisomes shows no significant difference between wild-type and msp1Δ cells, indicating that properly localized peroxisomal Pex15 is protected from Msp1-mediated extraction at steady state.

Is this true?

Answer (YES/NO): YES